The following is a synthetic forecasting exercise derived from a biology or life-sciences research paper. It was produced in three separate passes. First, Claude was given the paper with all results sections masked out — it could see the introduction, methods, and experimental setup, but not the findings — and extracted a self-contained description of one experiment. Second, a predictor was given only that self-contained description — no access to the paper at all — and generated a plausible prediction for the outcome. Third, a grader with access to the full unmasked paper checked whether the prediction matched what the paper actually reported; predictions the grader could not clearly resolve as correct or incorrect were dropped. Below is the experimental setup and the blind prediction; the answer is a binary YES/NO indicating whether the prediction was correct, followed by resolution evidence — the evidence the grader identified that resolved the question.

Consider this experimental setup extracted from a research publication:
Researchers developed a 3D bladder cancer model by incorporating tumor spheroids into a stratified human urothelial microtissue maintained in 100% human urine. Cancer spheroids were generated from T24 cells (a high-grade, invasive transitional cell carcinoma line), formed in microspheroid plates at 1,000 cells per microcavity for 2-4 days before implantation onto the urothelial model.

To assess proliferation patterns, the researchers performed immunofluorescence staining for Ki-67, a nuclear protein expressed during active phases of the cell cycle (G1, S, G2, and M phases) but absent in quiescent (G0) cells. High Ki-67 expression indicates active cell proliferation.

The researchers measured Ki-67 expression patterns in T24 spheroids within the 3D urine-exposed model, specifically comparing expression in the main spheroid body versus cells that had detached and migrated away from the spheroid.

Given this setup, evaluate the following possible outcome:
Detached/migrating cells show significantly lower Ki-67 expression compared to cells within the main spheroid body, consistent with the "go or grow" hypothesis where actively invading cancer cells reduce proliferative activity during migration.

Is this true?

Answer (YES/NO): NO